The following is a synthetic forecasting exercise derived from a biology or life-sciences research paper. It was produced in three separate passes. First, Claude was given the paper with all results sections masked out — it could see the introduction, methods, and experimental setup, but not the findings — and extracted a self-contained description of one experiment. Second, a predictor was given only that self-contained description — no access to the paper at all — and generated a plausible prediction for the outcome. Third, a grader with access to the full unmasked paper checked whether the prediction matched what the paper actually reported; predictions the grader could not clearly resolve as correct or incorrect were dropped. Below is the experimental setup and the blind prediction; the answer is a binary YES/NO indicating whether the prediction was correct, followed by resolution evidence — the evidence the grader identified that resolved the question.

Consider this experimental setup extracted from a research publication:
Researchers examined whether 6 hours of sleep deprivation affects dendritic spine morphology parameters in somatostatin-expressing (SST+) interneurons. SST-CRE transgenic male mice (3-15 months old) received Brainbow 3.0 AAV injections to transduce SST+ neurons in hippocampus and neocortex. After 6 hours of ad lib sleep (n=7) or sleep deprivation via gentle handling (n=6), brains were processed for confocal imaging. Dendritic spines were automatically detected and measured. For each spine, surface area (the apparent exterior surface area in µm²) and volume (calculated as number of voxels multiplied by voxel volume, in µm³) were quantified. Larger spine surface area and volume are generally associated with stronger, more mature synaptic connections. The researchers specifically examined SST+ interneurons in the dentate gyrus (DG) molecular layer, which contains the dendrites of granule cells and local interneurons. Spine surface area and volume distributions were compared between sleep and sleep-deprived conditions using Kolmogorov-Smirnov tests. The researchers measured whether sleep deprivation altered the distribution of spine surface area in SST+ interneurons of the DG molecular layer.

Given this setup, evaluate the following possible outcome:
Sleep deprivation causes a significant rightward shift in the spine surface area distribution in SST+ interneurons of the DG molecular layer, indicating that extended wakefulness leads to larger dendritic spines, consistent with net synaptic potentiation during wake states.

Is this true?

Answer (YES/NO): NO